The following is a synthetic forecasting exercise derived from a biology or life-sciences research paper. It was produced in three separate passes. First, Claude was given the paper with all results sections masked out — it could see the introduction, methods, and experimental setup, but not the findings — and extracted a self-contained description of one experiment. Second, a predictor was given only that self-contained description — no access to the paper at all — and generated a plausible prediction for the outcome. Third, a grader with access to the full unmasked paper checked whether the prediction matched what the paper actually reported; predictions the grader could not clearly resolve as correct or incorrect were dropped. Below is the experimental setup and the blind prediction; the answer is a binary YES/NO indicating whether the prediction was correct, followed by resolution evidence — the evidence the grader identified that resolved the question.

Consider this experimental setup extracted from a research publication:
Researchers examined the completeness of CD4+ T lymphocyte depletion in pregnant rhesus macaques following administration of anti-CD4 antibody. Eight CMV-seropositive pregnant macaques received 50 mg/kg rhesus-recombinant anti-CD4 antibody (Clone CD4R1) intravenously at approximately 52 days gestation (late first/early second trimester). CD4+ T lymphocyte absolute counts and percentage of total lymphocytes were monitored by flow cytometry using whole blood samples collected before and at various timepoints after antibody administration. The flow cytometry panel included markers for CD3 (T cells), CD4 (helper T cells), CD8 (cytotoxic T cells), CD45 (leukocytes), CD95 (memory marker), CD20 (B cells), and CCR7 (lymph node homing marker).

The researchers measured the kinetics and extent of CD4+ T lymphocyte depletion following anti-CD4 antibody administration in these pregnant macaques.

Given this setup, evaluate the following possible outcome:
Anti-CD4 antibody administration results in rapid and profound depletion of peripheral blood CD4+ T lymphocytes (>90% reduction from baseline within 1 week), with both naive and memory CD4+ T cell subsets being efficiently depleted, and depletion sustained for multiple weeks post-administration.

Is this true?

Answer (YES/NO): NO